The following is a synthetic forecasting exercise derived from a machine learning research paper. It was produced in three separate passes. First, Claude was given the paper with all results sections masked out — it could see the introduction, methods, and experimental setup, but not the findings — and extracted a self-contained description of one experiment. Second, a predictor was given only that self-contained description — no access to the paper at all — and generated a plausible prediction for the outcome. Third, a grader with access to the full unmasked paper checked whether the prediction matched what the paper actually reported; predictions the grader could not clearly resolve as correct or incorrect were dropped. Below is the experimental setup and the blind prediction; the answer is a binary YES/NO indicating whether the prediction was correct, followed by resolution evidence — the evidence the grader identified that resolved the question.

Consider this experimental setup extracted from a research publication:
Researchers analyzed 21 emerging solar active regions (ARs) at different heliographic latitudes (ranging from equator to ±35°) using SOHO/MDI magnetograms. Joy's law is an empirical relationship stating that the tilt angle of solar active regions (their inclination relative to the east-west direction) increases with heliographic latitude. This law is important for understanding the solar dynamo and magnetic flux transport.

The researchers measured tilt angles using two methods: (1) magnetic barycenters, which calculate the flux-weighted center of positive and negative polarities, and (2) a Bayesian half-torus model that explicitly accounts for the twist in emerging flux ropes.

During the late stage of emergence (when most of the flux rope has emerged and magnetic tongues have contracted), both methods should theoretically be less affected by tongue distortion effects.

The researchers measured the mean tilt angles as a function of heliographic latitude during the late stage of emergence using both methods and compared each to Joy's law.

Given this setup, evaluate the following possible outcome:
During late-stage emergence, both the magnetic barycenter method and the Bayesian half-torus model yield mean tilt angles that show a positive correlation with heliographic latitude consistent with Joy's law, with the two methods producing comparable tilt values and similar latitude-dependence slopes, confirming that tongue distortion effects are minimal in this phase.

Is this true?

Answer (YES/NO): NO